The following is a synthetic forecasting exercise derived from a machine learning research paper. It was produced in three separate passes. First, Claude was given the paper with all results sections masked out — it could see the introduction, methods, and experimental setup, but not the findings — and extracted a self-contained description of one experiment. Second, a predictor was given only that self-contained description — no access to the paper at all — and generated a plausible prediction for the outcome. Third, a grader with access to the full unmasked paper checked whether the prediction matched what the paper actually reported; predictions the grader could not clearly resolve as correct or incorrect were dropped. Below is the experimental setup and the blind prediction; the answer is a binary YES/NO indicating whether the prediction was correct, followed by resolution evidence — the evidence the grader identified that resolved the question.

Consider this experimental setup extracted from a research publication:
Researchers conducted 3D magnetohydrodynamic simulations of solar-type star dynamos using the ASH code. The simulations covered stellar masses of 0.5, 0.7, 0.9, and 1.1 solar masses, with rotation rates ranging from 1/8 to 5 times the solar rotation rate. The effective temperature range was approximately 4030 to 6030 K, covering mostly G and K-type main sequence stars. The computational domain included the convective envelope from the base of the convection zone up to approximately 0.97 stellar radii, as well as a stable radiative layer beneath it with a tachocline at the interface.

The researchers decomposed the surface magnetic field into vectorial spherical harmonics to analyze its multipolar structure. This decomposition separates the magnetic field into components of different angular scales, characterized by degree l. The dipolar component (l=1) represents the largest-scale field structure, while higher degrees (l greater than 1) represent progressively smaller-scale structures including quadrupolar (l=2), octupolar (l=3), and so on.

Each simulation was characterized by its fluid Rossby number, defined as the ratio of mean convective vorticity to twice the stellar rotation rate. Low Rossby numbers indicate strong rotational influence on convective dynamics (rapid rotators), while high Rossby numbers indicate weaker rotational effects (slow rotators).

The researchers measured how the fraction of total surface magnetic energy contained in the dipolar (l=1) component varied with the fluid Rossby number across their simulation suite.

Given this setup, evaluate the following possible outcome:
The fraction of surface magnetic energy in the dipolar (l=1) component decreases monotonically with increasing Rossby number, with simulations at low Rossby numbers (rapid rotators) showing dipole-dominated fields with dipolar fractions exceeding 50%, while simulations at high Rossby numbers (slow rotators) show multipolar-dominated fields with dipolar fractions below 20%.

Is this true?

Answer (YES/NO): NO